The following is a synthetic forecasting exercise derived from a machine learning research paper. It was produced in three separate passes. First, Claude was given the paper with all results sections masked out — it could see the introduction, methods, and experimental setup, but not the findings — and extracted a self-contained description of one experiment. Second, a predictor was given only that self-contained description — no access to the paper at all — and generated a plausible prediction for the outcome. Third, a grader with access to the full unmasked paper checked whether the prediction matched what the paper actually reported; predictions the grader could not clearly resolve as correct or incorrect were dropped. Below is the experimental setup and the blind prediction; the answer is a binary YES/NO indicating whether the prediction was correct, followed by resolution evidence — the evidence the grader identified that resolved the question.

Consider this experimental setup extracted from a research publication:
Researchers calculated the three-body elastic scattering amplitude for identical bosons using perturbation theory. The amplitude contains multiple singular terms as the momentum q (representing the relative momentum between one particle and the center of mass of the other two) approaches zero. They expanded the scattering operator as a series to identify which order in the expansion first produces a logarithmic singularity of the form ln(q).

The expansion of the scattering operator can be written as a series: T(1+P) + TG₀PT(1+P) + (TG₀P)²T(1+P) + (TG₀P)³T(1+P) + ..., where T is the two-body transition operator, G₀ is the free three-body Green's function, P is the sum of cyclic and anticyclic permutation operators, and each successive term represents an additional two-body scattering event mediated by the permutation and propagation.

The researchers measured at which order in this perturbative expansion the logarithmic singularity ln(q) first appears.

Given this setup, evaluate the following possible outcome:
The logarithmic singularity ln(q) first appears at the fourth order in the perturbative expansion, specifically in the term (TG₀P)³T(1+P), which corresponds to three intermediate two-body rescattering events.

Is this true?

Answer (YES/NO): NO